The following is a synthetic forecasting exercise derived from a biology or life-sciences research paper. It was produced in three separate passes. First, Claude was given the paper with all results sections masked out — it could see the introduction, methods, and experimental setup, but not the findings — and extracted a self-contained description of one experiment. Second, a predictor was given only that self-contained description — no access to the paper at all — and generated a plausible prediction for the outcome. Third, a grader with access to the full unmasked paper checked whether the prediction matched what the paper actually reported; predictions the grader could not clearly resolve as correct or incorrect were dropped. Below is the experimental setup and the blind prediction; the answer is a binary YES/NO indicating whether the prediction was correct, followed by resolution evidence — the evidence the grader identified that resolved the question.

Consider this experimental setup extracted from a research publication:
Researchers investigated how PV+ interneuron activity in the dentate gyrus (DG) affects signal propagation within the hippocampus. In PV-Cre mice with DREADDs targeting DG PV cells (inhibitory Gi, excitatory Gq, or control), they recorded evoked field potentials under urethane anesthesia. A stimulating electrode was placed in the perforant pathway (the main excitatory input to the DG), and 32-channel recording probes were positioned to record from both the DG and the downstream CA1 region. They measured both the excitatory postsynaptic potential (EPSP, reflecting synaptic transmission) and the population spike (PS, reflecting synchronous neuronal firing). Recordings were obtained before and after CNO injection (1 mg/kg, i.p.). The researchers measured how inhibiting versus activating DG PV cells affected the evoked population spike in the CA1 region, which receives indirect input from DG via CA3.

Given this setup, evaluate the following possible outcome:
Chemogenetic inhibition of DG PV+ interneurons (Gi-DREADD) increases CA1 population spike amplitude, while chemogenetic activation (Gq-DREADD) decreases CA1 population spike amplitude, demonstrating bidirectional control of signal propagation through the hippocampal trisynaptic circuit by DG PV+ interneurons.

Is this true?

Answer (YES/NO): YES